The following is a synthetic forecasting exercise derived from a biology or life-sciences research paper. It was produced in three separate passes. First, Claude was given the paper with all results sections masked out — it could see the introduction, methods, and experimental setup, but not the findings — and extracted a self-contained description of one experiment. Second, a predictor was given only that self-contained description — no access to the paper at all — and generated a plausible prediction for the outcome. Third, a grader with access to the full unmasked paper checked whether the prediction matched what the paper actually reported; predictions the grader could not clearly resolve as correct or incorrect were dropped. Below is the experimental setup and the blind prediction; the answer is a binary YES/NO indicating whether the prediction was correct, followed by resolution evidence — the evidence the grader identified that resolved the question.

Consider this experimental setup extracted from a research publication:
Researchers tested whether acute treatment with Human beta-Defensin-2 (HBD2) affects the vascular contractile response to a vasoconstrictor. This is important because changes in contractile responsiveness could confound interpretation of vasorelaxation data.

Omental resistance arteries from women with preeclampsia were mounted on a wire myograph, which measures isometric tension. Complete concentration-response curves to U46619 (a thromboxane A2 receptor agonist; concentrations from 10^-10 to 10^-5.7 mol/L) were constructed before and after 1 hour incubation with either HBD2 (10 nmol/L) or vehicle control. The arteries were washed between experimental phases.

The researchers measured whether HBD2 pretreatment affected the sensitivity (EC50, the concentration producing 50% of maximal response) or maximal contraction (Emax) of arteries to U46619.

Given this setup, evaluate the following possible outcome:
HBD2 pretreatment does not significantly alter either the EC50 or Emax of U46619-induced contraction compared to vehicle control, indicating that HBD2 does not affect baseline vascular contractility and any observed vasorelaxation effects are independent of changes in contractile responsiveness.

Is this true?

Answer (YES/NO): NO